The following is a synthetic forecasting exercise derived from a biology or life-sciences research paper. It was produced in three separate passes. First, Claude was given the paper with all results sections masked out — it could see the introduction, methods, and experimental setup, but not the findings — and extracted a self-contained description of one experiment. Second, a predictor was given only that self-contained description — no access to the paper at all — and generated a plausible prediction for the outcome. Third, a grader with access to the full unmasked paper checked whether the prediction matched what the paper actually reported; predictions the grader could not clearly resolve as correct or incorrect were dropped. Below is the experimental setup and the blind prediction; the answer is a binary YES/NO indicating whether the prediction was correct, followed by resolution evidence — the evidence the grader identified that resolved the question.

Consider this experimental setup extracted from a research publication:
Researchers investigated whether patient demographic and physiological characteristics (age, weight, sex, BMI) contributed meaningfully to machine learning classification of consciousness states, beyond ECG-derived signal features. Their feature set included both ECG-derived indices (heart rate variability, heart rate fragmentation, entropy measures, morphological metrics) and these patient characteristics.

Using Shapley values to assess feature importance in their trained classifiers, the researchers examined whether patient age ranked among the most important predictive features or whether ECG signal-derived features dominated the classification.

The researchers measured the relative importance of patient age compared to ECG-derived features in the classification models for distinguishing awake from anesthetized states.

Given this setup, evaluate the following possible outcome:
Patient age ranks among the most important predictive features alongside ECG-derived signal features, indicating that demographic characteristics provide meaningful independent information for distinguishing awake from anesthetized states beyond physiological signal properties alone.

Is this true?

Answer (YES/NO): YES